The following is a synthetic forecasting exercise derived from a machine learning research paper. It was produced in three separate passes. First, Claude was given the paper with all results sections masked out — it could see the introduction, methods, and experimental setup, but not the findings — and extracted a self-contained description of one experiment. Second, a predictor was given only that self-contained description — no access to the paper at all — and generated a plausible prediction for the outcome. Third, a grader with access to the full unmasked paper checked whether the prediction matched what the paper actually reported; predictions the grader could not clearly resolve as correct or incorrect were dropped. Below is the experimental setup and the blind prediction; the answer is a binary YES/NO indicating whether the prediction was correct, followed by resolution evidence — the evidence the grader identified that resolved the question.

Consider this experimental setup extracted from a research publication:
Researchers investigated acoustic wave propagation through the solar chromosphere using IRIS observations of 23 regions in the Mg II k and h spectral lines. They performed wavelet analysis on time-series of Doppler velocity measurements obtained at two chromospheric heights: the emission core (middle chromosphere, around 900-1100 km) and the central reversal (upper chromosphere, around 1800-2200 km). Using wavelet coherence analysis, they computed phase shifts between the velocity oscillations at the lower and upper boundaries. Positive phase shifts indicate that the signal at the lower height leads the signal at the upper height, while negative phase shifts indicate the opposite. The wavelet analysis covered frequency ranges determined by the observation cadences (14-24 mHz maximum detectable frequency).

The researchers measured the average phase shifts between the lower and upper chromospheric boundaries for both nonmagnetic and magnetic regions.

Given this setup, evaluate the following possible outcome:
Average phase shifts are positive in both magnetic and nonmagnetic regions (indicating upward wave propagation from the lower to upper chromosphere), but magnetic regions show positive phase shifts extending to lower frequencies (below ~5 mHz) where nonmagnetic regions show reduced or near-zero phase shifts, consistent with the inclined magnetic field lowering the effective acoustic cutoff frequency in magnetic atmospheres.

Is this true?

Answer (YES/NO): NO